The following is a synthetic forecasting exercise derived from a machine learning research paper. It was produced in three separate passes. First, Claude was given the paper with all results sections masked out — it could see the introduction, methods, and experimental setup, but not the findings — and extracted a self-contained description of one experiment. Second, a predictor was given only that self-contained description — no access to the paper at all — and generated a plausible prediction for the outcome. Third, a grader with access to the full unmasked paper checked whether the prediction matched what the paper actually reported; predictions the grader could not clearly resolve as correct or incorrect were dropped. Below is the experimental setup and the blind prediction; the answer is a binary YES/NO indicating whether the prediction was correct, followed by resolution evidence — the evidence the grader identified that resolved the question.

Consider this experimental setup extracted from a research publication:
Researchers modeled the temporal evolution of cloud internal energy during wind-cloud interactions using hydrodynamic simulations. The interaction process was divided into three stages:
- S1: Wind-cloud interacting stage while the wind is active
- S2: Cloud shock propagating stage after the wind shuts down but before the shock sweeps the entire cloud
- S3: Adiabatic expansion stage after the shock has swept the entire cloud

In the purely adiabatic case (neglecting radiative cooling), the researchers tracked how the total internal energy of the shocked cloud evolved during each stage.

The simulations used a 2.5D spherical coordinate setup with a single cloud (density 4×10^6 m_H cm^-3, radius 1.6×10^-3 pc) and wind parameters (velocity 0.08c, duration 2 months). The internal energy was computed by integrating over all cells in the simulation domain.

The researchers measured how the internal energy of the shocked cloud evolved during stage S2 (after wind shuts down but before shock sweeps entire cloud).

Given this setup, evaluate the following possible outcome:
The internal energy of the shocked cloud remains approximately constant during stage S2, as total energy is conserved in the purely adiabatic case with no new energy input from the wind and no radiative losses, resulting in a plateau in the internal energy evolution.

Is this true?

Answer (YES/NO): YES